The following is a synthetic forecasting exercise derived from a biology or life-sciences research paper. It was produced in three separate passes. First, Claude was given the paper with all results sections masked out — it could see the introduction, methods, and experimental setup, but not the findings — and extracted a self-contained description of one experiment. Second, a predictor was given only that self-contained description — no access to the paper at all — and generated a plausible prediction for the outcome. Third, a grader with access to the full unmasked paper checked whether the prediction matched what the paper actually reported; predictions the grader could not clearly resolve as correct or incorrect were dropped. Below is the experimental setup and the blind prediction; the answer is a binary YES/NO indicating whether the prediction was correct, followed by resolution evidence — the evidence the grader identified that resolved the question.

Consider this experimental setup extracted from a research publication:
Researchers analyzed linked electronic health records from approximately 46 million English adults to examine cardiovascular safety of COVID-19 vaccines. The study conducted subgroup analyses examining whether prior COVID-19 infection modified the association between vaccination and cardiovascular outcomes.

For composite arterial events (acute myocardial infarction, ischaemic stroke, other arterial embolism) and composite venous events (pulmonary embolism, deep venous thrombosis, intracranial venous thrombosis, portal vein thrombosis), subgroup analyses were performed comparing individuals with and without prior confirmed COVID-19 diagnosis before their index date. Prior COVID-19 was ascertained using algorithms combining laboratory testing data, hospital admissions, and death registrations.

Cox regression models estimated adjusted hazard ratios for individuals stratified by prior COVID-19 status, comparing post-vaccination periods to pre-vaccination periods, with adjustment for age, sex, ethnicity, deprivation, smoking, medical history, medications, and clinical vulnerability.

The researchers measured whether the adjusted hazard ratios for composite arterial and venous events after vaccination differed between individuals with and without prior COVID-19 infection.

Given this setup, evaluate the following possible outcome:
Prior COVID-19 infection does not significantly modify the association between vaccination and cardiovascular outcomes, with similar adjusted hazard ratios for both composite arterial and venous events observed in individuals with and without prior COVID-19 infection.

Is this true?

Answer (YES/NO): YES